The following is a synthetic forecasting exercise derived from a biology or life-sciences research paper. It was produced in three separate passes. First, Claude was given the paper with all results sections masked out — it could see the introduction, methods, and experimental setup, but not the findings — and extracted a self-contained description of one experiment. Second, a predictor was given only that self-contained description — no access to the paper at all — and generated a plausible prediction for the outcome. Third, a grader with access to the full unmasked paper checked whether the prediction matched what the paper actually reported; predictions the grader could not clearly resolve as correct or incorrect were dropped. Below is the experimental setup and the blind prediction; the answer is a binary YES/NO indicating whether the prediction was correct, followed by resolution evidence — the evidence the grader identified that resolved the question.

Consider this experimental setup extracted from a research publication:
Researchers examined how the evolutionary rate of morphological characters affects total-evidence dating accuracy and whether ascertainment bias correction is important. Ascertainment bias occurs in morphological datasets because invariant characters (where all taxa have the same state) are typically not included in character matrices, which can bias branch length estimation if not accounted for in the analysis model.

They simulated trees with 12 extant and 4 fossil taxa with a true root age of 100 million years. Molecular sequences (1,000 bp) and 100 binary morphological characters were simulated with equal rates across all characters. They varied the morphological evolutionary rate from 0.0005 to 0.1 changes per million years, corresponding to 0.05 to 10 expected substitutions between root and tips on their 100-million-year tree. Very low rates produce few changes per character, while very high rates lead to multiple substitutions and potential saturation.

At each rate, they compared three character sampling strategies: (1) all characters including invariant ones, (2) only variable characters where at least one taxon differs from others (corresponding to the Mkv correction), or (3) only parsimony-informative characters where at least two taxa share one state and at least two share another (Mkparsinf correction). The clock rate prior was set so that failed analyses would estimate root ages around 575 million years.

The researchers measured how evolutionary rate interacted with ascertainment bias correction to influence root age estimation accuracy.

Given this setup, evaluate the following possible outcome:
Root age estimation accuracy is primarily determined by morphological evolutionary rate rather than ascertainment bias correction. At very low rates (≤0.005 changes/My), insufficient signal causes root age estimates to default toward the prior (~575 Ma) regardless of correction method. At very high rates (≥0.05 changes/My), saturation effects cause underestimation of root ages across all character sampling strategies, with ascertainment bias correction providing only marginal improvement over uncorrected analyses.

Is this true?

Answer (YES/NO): NO